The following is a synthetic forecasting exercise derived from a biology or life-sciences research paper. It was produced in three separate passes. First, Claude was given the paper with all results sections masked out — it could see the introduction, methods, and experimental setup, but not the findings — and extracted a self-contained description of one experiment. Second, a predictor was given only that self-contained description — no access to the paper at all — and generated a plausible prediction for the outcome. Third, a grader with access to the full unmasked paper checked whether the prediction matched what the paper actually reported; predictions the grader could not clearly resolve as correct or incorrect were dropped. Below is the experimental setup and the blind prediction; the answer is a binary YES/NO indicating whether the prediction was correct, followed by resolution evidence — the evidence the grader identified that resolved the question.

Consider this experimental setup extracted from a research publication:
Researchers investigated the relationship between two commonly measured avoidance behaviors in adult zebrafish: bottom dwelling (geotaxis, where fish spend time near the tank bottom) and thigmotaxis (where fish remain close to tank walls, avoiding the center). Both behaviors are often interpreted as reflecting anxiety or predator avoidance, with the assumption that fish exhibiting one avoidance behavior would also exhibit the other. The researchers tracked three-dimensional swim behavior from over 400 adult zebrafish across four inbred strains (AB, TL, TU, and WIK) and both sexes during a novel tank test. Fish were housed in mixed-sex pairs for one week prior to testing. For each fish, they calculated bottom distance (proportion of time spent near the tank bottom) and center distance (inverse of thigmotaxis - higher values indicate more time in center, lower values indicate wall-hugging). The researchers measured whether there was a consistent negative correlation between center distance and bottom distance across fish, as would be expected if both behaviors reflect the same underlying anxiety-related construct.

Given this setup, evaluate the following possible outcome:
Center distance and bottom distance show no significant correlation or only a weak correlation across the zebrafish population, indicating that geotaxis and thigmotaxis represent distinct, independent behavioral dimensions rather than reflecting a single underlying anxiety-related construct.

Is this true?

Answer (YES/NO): NO